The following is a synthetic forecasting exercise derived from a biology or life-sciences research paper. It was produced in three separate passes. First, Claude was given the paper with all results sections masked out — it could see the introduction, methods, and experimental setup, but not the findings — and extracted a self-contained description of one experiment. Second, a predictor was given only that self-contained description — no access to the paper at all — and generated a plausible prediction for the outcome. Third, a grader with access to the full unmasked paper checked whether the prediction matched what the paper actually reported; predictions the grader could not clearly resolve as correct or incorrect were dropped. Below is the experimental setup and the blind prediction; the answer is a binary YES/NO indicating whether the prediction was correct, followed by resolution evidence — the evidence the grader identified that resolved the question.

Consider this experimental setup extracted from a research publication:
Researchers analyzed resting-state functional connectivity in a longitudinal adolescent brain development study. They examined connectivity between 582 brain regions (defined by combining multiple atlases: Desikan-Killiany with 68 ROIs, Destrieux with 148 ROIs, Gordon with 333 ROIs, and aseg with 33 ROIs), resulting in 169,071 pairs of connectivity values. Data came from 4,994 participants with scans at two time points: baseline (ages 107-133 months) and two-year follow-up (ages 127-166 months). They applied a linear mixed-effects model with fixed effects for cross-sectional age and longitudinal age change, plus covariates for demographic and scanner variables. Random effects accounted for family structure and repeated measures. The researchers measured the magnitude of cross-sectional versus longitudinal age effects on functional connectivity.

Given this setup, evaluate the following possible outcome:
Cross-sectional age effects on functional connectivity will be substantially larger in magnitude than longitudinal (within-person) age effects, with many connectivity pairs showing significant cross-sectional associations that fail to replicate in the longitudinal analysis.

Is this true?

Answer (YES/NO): NO